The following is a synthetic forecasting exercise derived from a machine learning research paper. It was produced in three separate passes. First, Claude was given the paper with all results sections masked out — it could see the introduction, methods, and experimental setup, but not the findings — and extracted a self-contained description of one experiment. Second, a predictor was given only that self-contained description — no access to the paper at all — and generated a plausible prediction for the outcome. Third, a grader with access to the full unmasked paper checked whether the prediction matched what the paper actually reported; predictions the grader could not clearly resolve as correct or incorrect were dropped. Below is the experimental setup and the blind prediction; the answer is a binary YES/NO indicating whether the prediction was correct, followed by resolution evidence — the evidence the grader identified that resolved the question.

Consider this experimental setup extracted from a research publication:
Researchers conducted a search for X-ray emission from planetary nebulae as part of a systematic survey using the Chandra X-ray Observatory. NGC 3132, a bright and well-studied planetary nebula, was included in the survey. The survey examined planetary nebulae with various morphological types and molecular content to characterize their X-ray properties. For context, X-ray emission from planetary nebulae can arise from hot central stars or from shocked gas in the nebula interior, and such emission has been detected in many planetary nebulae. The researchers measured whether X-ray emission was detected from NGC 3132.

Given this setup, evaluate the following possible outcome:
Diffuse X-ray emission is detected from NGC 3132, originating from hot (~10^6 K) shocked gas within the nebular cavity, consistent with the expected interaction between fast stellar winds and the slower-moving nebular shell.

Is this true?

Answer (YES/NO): NO